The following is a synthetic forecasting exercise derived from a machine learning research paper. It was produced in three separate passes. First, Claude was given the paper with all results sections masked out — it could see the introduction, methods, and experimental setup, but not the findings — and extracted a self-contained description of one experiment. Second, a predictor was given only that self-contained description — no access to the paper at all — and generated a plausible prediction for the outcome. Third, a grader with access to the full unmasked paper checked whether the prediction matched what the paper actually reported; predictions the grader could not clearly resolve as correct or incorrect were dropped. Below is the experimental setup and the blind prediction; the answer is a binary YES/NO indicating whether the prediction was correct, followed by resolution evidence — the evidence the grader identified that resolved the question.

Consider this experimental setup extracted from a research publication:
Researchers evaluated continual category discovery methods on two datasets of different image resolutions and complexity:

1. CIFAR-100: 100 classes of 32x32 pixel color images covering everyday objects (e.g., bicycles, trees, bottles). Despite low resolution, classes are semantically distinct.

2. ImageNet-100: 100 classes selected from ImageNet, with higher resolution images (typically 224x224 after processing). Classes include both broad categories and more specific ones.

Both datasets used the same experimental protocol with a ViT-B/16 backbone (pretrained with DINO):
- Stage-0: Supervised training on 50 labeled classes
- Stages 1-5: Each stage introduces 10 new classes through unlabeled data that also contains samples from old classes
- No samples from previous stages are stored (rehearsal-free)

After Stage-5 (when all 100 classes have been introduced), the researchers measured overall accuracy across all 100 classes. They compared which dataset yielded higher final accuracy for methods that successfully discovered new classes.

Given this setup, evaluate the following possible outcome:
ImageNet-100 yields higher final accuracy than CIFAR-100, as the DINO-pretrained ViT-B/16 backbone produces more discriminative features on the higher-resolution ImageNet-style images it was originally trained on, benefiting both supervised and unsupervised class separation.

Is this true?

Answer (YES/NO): YES